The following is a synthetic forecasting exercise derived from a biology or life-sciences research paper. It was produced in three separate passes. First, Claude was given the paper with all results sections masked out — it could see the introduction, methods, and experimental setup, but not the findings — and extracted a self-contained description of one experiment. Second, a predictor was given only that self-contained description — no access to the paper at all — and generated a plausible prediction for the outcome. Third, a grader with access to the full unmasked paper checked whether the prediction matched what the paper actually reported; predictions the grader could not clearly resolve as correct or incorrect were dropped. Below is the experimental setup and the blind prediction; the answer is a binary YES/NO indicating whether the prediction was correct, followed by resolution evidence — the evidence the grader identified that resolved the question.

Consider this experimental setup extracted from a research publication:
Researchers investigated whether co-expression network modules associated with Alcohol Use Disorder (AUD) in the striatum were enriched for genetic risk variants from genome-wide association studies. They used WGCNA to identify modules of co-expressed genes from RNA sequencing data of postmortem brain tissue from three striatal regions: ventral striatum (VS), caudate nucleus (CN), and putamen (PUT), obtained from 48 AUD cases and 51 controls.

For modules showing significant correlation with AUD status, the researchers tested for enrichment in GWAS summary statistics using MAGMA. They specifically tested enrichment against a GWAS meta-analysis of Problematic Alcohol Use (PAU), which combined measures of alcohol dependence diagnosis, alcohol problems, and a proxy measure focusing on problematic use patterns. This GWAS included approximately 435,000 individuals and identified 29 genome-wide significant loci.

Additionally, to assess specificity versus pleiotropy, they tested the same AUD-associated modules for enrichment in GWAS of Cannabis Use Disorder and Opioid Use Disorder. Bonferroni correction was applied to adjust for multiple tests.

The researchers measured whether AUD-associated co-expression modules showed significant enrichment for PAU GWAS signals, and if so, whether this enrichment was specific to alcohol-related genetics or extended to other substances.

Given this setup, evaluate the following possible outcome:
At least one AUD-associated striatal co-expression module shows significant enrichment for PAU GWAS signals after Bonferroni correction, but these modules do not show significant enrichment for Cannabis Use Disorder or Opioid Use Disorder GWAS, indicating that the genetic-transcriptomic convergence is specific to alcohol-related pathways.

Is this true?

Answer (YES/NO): NO